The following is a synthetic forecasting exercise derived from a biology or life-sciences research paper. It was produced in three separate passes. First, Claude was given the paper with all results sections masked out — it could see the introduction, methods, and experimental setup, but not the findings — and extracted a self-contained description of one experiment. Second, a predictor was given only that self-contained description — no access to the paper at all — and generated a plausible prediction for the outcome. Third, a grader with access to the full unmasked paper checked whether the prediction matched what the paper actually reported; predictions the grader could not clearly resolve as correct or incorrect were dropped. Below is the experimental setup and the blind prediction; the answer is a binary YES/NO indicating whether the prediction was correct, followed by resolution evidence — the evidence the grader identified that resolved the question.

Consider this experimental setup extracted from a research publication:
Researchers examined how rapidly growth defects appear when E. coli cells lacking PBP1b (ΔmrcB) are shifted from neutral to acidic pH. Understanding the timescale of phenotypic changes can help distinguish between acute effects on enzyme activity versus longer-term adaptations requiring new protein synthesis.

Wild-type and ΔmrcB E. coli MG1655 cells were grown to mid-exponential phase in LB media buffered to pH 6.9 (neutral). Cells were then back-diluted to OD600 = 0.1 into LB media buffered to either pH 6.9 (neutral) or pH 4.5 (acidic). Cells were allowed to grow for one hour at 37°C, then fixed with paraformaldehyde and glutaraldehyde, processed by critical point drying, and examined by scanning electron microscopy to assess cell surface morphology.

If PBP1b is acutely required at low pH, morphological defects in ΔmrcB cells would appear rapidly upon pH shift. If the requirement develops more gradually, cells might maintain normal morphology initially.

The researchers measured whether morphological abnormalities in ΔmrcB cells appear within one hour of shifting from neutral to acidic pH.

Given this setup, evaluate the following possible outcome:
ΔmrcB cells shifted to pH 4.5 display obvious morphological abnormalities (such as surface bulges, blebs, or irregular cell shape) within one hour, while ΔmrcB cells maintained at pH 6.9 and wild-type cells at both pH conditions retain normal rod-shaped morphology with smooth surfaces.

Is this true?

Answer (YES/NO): YES